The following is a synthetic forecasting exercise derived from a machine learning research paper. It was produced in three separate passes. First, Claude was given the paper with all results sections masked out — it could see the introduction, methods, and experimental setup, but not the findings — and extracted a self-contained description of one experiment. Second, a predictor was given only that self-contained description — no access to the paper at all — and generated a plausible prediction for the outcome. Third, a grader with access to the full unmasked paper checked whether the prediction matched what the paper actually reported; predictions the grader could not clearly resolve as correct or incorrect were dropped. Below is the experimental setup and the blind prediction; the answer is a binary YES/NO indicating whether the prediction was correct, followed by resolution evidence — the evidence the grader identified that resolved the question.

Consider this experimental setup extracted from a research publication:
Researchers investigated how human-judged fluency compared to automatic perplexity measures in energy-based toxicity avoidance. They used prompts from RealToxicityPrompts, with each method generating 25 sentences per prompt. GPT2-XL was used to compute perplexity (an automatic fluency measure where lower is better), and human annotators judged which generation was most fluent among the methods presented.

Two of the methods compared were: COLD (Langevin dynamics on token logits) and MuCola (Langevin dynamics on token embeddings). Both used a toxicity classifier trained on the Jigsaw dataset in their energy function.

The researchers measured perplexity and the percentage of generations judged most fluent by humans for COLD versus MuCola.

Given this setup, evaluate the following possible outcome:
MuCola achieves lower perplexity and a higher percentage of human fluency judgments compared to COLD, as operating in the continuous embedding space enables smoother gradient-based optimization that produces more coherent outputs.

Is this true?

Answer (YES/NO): NO